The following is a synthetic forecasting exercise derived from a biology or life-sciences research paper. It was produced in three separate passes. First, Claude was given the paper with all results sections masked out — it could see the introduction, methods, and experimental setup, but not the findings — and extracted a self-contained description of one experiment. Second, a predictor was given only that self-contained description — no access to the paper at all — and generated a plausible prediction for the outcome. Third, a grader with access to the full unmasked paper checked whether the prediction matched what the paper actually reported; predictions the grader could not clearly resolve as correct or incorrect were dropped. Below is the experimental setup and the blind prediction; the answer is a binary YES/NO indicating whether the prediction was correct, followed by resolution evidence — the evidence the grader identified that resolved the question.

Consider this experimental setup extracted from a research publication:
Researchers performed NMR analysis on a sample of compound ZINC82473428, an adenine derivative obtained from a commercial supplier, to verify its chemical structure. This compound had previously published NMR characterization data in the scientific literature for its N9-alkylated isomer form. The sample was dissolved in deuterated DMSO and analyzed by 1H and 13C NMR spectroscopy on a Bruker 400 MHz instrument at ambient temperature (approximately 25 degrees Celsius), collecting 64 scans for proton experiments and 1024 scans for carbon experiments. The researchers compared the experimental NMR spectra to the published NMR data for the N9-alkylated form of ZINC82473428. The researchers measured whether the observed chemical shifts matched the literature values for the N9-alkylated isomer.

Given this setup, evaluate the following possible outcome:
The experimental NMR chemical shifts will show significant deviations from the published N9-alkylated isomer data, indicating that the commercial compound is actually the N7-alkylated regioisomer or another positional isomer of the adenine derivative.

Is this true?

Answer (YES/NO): YES